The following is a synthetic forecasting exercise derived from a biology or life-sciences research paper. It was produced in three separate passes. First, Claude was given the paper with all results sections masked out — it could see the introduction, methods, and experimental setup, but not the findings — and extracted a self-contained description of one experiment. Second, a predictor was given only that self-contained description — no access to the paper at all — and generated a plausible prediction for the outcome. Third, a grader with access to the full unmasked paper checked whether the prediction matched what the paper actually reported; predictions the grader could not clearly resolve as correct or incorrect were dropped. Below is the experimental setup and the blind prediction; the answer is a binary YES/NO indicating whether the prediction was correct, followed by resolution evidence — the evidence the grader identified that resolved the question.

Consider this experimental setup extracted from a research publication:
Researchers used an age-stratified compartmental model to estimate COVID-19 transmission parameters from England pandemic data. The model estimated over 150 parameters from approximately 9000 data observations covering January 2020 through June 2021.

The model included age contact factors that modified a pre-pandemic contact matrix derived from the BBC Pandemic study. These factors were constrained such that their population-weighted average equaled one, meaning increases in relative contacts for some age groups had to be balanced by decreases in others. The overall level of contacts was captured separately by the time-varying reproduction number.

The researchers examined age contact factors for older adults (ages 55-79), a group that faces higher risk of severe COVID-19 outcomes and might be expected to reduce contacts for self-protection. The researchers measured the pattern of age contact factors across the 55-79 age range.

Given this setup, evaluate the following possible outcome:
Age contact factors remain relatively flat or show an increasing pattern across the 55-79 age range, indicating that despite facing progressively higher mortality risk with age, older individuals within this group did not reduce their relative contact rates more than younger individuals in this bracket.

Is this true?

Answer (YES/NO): NO